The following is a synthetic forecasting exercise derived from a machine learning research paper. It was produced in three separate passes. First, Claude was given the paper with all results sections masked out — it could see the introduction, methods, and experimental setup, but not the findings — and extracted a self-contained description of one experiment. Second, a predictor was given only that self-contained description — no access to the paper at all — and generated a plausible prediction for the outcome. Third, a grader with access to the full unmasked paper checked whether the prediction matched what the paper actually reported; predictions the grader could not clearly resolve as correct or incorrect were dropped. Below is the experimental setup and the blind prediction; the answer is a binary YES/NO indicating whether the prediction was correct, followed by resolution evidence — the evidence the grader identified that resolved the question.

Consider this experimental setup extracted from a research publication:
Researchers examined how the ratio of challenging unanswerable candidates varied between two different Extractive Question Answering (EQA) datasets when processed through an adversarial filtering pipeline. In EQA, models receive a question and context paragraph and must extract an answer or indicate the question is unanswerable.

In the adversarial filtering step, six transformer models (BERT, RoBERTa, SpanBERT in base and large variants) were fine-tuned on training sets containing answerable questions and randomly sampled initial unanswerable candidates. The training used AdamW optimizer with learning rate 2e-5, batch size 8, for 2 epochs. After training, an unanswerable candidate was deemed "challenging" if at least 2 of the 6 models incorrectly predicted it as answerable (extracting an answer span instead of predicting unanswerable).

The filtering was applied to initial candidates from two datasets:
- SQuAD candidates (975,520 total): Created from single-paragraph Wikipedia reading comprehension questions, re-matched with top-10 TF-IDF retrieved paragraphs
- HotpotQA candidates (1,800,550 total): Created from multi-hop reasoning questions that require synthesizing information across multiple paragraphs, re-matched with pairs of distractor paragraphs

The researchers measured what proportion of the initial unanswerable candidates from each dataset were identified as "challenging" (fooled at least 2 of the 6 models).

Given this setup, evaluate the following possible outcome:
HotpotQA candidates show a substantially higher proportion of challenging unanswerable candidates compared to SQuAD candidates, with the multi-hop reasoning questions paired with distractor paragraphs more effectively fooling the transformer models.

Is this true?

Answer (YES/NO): NO